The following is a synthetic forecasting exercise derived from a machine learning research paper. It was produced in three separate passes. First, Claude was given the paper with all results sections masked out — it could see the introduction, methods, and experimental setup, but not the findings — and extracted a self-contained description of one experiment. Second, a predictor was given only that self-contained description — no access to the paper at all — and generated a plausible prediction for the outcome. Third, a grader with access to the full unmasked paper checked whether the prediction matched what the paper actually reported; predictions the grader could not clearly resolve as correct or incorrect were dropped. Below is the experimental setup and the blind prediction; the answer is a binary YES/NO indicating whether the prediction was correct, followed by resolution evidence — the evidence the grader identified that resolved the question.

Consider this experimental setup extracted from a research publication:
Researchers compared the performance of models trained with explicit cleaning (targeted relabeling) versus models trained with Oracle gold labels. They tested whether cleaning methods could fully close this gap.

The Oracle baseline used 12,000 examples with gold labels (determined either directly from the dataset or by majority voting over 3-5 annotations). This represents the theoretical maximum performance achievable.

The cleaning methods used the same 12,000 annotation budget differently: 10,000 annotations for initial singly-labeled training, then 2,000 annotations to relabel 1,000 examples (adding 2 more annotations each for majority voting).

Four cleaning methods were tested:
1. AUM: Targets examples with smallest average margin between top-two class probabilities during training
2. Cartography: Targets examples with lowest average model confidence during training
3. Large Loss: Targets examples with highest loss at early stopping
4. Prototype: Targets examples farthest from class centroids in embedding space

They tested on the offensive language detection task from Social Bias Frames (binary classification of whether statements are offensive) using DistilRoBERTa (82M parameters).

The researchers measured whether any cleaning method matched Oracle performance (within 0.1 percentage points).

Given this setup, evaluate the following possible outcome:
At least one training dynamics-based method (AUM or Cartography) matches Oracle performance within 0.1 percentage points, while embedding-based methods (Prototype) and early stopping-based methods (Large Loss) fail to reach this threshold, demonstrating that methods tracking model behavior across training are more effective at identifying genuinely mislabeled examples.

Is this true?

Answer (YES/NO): NO